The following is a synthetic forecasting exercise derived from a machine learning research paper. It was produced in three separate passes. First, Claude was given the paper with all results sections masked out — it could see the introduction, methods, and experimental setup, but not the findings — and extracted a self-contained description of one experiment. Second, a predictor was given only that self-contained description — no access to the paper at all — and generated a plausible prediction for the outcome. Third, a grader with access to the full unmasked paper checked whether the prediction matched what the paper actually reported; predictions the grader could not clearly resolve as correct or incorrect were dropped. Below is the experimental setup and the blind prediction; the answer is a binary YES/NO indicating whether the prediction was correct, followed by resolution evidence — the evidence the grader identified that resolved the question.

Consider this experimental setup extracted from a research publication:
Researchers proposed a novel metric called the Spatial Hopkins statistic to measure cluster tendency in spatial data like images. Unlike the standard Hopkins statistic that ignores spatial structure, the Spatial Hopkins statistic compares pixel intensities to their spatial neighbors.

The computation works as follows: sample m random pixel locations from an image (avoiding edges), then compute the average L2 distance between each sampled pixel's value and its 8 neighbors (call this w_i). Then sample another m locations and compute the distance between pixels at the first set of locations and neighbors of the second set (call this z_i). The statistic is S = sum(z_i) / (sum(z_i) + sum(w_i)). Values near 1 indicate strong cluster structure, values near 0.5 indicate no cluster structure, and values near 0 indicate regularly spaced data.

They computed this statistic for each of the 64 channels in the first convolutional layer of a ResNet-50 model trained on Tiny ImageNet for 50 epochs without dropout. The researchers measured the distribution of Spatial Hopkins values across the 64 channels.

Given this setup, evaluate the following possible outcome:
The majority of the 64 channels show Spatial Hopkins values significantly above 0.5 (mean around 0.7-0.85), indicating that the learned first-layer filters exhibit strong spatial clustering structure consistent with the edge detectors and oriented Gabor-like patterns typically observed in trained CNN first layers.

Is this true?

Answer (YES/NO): NO